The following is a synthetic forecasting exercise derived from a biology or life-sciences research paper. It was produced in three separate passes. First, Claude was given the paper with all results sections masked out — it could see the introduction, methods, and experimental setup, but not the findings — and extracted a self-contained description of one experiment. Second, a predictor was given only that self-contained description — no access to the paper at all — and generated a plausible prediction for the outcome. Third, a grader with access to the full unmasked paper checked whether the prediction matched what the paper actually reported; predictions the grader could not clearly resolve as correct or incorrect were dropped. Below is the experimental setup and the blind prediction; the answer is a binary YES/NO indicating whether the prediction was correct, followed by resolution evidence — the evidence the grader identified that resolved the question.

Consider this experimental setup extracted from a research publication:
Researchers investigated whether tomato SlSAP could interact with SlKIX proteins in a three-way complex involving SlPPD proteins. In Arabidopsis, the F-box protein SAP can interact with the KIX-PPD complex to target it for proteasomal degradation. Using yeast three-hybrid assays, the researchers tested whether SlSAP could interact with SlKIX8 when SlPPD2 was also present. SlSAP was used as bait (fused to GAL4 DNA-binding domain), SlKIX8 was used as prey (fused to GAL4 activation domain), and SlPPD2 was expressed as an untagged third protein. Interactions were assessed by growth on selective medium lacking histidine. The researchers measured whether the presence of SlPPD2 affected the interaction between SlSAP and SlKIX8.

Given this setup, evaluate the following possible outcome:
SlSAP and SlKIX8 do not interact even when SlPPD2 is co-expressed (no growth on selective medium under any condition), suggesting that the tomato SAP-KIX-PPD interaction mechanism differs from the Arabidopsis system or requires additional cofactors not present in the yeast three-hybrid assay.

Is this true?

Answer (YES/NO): NO